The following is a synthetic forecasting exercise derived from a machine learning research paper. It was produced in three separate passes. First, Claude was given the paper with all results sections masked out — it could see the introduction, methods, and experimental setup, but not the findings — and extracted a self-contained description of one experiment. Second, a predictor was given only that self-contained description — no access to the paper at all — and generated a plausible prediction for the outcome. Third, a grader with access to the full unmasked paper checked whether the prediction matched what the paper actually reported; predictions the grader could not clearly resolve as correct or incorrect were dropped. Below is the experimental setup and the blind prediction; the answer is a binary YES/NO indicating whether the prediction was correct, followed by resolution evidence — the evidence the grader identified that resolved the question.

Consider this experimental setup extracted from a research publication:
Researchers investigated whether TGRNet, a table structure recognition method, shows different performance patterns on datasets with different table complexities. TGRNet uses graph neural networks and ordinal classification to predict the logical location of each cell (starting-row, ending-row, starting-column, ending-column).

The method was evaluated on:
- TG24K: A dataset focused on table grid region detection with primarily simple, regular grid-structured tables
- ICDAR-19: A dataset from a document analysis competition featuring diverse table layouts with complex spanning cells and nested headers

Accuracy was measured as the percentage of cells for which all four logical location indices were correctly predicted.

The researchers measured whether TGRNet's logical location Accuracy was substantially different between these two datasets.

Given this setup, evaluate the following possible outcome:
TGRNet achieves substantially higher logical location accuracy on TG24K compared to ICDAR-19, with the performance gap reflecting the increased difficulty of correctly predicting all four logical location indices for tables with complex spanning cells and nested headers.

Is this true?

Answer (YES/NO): YES